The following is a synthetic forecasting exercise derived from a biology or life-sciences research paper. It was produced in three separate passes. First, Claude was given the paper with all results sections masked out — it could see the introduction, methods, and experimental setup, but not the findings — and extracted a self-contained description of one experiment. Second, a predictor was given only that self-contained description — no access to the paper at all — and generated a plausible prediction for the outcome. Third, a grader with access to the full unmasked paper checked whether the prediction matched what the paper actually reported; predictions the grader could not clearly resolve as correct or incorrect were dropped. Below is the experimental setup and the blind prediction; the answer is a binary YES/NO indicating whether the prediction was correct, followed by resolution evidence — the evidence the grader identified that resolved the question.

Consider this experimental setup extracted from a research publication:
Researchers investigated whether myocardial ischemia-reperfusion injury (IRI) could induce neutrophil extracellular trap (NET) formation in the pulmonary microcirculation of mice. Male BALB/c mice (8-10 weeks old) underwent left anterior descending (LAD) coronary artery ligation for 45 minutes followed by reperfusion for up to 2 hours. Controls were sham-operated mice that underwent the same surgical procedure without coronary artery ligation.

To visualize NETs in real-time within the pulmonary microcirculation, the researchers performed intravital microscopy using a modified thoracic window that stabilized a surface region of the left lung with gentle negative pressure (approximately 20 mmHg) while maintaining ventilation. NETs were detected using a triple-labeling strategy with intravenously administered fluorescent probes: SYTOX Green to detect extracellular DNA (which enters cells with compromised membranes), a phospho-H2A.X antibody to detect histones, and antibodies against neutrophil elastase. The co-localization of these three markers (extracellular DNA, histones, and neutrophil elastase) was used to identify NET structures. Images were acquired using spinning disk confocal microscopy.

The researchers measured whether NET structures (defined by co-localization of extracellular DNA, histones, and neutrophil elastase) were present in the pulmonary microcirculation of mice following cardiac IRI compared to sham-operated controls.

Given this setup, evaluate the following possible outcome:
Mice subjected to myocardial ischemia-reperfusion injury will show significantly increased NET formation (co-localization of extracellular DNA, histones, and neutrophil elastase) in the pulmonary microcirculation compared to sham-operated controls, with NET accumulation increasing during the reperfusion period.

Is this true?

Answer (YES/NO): YES